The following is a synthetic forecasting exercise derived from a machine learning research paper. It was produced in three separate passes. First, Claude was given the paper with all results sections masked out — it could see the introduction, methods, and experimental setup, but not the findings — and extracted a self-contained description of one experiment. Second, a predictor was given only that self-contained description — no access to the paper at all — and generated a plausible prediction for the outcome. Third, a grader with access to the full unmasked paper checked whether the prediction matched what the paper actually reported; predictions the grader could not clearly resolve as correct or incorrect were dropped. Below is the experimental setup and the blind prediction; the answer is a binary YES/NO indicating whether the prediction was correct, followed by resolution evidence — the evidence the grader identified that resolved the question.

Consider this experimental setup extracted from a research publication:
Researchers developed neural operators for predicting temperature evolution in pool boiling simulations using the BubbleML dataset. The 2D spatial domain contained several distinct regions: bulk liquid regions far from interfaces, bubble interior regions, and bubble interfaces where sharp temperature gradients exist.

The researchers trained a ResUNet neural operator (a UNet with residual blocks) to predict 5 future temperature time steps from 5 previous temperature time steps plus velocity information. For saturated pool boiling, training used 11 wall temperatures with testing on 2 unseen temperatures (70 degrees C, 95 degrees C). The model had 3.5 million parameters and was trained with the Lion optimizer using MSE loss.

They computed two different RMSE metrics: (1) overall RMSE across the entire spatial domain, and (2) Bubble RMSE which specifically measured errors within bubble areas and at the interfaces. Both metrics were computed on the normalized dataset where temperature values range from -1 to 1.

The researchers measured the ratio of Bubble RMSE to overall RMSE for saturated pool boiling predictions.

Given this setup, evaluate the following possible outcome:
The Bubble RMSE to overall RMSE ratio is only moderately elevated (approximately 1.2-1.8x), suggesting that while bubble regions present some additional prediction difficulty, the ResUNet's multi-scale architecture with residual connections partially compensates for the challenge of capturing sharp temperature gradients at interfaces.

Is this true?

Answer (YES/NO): NO